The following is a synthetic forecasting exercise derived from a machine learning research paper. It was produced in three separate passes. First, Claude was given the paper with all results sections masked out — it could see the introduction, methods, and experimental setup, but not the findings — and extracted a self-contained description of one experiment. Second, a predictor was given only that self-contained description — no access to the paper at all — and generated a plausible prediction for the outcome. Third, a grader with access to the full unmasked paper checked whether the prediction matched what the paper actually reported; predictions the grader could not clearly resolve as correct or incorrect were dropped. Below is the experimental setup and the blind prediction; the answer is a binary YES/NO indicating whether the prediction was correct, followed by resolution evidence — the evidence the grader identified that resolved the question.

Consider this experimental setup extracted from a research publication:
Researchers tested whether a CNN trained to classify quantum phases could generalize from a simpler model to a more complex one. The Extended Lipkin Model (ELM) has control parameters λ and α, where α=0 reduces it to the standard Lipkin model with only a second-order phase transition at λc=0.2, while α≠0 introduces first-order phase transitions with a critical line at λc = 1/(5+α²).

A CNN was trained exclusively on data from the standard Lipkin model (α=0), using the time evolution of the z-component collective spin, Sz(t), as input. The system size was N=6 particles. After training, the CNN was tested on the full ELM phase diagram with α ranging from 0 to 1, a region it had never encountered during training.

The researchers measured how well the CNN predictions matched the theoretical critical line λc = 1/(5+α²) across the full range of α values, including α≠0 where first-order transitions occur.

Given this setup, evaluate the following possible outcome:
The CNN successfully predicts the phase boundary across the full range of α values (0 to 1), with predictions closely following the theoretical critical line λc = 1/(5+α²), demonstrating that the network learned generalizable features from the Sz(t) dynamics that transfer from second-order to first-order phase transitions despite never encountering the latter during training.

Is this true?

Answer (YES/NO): YES